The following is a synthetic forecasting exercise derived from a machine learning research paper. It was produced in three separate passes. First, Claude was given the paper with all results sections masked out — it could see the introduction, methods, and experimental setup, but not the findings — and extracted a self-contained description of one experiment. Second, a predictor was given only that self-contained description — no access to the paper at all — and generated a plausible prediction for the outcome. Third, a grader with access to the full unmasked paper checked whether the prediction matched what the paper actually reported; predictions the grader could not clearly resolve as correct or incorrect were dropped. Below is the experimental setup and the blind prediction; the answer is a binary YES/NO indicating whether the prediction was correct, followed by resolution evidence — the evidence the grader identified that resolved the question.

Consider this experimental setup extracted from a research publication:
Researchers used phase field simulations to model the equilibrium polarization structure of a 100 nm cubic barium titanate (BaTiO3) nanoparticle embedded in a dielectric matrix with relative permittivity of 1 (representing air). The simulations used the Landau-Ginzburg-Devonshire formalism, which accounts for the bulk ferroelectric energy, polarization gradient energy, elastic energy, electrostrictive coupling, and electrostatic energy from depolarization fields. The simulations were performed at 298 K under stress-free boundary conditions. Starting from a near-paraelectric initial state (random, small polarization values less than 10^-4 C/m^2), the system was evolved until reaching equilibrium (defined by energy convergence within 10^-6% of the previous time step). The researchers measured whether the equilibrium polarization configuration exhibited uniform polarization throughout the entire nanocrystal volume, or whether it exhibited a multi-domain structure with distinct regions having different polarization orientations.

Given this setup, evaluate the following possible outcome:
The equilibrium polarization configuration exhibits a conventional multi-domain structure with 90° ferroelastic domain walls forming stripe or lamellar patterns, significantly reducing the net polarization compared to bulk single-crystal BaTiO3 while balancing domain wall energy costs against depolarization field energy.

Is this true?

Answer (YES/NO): NO